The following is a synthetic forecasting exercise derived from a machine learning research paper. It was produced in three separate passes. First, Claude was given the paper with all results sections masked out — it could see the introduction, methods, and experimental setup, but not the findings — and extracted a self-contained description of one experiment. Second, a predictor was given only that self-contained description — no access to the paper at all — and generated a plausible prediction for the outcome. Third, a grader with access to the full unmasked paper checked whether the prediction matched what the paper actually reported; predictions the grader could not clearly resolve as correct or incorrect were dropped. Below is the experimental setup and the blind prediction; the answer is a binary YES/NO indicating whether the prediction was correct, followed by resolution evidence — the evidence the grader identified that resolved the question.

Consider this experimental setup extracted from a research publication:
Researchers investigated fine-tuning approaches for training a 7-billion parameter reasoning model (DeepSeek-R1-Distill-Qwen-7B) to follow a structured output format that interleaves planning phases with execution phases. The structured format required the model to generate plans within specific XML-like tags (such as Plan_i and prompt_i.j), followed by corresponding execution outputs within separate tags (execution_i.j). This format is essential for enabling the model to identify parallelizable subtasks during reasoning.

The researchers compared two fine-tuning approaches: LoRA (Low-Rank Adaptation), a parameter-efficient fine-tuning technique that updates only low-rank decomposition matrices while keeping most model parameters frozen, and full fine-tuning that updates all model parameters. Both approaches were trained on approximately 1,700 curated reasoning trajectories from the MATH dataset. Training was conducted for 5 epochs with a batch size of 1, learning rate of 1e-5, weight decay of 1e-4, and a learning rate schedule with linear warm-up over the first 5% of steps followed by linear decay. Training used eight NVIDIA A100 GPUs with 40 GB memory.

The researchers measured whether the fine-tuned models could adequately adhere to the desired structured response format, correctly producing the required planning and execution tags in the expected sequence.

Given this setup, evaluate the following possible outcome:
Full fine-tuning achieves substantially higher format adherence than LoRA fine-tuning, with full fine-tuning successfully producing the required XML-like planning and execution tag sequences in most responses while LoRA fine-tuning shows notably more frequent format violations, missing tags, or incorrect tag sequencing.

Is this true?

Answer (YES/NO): YES